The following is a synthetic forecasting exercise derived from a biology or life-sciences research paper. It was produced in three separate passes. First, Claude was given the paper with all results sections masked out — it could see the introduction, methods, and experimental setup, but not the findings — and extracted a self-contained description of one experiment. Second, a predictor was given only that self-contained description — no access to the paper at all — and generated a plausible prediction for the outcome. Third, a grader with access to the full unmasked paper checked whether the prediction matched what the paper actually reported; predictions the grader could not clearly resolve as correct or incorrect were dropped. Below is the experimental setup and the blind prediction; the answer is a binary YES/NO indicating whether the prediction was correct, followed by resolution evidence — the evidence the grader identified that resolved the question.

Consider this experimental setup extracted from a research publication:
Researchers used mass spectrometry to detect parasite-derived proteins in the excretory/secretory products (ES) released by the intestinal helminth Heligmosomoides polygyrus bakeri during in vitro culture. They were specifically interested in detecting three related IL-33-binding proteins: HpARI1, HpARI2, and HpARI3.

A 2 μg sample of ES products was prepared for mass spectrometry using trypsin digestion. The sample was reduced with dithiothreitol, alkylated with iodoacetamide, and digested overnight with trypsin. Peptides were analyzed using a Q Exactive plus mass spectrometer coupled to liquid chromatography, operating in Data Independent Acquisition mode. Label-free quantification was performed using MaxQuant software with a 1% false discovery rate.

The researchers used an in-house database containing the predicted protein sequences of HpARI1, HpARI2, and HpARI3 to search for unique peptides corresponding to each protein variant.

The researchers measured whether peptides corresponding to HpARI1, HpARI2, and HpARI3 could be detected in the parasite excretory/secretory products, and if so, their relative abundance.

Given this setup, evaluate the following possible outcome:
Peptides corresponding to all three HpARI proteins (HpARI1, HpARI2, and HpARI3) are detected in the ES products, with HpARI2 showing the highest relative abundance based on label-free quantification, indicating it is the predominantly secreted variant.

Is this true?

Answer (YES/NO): NO